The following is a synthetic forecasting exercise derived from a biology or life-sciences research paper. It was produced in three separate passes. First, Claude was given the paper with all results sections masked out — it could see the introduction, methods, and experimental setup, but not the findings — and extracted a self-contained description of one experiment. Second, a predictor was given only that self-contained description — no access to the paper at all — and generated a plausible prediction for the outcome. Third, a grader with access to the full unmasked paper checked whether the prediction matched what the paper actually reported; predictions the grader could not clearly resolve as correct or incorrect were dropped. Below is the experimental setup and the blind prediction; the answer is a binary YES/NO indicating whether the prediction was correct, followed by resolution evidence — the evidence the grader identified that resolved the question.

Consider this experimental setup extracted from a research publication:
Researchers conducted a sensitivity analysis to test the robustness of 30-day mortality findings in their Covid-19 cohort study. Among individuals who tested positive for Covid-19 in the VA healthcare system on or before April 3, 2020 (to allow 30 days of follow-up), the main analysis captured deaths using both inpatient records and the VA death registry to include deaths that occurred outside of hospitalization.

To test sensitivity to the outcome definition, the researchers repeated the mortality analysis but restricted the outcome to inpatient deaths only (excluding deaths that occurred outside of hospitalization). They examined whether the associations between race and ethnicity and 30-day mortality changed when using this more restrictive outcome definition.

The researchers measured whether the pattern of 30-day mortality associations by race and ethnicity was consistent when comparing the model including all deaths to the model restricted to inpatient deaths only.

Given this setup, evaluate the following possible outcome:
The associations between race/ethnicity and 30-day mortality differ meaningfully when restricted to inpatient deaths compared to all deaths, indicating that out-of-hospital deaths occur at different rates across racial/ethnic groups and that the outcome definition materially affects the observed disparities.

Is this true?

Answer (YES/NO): NO